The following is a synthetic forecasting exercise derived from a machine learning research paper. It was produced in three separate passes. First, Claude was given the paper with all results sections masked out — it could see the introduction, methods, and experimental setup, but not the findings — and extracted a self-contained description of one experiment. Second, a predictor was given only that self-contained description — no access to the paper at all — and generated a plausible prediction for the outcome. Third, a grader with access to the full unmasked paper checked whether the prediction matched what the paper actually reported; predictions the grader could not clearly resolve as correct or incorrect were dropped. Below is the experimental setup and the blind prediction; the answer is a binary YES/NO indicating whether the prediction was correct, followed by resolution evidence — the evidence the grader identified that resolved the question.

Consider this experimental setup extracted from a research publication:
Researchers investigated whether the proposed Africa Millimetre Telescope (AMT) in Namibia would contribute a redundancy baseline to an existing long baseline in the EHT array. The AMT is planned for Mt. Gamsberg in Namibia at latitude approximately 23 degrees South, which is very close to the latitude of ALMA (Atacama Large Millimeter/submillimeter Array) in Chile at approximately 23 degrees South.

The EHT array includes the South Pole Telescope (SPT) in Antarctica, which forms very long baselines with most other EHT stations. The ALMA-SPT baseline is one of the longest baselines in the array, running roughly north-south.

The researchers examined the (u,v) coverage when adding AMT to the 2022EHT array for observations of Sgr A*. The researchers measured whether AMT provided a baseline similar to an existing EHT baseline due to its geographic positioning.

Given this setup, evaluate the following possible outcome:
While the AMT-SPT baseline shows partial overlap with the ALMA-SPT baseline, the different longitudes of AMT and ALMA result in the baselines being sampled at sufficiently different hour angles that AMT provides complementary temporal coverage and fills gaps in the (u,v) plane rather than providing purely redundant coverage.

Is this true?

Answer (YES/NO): NO